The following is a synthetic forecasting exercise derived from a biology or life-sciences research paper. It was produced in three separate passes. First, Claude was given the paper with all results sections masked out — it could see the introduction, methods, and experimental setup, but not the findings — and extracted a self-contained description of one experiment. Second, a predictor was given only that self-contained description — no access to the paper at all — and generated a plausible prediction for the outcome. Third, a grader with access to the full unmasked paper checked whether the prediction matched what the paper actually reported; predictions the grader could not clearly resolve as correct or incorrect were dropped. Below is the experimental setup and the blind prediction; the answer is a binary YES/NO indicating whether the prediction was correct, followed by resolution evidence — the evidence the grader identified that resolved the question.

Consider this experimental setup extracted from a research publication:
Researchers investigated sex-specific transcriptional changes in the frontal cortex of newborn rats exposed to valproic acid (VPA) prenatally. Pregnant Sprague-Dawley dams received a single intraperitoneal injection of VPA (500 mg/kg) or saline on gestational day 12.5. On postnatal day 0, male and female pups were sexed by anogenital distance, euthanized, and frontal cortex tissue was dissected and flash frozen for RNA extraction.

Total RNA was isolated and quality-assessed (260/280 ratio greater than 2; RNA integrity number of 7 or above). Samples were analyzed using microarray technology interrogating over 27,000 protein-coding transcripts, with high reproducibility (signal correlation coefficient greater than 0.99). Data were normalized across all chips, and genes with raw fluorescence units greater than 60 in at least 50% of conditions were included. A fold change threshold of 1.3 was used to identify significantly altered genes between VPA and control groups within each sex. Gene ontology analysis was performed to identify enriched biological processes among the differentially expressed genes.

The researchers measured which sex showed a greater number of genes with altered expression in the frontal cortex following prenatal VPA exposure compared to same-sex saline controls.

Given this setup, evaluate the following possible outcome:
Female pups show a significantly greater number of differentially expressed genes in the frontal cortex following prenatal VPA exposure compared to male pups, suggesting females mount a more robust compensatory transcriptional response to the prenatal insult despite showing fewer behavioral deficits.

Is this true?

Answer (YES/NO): NO